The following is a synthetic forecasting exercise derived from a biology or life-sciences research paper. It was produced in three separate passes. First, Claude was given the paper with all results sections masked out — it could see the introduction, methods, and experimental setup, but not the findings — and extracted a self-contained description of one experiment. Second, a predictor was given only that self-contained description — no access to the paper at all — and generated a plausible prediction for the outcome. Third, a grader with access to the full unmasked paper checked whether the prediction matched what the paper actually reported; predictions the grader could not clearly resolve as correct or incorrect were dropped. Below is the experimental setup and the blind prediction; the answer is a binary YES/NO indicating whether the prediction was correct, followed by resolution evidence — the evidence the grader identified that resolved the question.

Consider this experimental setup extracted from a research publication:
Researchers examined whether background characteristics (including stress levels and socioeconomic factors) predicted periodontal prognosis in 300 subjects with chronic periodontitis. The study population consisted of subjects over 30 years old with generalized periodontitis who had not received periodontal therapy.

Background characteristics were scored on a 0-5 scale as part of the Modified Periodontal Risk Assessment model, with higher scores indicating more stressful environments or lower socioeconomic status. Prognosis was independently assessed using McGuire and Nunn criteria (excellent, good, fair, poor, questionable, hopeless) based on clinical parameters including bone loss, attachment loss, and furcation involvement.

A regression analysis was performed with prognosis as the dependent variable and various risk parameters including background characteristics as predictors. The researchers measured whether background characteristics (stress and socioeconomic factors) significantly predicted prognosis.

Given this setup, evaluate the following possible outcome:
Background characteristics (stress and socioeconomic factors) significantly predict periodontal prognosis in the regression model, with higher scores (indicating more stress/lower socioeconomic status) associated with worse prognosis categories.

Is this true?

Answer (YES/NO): NO